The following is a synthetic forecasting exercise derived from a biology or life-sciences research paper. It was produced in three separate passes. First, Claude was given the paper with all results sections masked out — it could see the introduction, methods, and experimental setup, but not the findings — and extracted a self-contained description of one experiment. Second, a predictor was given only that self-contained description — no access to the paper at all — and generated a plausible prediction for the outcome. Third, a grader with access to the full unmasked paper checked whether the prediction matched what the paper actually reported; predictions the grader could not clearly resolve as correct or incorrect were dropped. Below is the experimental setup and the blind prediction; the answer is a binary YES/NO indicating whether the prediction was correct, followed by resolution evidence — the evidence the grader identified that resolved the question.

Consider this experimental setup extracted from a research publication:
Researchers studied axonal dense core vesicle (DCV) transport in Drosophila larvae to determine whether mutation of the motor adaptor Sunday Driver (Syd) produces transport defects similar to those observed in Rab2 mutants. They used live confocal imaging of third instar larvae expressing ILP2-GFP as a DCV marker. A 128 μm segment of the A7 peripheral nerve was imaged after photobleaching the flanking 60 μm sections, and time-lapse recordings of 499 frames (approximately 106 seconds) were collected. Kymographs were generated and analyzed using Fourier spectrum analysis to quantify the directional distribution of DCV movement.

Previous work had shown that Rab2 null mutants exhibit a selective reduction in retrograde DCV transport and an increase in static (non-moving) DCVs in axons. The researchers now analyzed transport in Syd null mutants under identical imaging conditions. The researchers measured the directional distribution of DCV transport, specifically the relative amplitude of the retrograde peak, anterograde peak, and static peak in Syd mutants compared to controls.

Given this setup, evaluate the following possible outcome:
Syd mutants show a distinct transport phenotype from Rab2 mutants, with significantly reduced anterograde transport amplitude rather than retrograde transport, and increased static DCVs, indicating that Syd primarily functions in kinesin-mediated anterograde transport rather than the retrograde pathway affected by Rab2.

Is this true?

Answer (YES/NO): NO